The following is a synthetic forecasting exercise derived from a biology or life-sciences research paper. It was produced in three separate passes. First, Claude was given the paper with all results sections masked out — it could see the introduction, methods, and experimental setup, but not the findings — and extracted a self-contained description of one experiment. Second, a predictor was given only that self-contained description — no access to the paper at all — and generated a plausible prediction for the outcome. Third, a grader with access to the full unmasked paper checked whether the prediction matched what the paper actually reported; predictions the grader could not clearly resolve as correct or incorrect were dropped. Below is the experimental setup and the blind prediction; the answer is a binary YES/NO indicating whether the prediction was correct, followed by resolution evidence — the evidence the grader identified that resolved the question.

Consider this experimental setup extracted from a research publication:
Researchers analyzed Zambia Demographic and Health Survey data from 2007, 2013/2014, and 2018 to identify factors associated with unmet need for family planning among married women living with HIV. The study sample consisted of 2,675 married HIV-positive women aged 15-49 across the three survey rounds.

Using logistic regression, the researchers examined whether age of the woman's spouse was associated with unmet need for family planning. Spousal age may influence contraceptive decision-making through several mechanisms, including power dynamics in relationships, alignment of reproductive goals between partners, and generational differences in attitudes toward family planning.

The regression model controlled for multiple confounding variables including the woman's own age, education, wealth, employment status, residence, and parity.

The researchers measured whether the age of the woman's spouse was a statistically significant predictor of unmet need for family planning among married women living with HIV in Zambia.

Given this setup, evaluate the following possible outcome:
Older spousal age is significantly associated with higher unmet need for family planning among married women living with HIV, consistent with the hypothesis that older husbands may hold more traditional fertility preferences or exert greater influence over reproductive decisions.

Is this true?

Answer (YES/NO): YES